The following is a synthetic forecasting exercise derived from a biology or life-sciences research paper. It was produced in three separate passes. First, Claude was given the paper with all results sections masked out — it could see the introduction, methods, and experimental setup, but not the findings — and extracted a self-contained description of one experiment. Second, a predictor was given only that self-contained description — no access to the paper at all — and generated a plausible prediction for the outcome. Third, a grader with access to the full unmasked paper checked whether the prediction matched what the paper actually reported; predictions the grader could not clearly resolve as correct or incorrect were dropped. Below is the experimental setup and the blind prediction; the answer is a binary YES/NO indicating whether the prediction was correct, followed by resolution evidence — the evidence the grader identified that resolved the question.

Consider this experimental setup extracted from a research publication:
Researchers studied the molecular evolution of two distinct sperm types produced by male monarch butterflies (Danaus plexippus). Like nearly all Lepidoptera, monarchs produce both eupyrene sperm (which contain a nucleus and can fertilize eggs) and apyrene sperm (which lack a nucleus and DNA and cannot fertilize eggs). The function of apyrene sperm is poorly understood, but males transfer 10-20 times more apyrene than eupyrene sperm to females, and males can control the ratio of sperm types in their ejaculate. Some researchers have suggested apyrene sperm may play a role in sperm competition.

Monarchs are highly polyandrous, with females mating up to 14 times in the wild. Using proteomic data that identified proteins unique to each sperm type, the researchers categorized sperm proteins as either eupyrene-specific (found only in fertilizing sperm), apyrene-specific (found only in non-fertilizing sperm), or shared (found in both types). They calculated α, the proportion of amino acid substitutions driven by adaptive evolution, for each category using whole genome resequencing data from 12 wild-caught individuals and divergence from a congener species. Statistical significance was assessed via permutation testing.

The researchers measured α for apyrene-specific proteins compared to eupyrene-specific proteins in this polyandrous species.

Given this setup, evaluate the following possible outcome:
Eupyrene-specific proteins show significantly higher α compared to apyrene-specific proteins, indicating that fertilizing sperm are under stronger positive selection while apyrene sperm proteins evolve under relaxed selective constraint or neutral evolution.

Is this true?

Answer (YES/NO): NO